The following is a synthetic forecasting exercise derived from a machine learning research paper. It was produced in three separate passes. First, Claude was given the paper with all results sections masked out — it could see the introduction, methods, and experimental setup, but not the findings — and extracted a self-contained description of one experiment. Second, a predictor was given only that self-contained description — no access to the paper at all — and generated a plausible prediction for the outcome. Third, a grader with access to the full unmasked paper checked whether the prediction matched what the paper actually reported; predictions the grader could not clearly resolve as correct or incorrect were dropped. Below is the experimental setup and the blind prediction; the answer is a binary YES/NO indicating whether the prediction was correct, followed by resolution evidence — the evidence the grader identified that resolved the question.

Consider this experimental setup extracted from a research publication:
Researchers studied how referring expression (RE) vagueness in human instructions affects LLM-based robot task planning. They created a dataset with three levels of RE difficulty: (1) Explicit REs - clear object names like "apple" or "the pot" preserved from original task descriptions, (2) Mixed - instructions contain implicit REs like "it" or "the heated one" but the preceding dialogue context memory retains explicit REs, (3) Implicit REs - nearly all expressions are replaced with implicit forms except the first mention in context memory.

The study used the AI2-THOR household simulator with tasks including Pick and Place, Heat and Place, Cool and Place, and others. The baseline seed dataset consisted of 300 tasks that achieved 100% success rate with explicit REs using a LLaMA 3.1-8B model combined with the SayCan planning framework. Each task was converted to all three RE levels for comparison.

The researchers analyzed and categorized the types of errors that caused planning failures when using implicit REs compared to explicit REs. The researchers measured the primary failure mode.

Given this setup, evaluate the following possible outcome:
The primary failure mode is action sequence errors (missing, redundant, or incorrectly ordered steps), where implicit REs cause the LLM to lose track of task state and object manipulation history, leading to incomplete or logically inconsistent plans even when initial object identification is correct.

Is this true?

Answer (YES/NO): NO